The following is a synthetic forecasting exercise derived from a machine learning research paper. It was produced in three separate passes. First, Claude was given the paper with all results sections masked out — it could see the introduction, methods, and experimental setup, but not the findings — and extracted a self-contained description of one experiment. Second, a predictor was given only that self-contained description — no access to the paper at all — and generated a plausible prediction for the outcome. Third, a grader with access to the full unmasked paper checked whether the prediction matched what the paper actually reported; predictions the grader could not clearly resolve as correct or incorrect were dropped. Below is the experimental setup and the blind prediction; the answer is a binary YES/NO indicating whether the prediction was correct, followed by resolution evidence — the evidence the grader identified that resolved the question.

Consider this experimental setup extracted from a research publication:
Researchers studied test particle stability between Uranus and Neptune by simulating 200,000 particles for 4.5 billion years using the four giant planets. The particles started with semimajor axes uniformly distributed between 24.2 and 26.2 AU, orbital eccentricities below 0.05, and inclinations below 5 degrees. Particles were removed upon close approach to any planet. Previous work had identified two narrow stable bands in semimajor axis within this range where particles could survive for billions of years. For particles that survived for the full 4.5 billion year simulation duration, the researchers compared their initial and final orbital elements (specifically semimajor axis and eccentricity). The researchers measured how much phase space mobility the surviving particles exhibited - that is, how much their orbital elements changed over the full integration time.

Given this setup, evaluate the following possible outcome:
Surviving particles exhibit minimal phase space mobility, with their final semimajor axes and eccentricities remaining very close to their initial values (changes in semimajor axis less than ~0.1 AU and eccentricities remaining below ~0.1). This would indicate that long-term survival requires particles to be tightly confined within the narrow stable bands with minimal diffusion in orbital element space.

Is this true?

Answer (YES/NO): YES